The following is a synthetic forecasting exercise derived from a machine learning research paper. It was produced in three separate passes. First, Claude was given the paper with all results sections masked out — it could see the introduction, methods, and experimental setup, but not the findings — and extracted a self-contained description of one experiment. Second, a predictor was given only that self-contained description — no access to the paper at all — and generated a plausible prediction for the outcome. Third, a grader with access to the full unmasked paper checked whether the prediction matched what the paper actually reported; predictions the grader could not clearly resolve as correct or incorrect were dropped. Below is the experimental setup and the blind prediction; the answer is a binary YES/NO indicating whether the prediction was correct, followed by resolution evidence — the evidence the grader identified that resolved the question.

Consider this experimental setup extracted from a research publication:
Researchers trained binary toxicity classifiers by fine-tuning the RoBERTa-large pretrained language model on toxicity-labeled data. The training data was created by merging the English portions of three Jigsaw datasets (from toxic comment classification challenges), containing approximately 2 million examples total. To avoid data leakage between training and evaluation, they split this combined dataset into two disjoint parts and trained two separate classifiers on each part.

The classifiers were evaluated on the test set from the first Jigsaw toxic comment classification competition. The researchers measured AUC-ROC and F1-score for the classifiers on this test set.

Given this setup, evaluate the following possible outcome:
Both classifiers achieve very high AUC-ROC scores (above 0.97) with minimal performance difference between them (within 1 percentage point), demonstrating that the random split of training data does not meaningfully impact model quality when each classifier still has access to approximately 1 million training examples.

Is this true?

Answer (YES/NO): YES